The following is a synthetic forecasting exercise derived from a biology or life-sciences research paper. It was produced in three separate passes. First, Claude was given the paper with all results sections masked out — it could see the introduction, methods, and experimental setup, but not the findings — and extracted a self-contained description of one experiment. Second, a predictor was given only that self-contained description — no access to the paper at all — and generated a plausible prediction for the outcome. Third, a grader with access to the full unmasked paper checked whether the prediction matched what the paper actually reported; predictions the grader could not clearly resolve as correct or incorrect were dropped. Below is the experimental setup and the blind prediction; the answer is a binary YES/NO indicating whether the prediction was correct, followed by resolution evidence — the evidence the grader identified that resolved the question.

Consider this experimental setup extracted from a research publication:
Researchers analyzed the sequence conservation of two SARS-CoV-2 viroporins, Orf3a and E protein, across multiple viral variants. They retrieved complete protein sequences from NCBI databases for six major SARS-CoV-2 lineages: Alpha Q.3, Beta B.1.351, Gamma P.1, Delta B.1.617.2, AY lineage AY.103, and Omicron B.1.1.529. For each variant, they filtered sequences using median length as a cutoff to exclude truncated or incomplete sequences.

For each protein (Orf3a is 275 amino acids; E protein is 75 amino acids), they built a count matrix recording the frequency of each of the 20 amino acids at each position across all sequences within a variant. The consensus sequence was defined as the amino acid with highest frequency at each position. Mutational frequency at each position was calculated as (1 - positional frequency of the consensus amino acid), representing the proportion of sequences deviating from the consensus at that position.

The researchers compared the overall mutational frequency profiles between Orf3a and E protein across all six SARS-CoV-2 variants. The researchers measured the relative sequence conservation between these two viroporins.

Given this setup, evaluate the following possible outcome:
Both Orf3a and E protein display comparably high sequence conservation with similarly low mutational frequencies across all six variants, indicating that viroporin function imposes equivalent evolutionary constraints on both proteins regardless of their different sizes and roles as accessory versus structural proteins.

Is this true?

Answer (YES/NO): NO